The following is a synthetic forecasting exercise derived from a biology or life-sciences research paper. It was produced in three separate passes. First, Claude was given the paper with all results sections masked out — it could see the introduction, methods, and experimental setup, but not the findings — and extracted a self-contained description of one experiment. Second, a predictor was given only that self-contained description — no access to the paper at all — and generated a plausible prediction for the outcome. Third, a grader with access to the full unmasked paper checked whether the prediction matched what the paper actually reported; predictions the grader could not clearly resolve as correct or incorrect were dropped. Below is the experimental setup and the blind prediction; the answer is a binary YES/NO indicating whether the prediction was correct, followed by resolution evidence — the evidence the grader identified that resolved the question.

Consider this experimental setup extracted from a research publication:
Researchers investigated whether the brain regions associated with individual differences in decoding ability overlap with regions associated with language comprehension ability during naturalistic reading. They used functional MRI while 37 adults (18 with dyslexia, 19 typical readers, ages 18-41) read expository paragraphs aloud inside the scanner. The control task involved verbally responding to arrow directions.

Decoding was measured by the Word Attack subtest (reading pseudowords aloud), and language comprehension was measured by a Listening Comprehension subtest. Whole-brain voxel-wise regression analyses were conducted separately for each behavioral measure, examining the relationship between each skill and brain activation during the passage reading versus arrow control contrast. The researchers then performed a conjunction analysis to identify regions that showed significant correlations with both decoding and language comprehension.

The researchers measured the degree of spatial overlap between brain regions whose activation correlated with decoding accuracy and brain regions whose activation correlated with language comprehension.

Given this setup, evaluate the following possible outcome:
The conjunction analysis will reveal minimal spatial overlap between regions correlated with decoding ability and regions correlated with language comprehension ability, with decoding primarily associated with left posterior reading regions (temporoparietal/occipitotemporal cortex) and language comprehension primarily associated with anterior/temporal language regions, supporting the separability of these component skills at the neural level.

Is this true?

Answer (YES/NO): NO